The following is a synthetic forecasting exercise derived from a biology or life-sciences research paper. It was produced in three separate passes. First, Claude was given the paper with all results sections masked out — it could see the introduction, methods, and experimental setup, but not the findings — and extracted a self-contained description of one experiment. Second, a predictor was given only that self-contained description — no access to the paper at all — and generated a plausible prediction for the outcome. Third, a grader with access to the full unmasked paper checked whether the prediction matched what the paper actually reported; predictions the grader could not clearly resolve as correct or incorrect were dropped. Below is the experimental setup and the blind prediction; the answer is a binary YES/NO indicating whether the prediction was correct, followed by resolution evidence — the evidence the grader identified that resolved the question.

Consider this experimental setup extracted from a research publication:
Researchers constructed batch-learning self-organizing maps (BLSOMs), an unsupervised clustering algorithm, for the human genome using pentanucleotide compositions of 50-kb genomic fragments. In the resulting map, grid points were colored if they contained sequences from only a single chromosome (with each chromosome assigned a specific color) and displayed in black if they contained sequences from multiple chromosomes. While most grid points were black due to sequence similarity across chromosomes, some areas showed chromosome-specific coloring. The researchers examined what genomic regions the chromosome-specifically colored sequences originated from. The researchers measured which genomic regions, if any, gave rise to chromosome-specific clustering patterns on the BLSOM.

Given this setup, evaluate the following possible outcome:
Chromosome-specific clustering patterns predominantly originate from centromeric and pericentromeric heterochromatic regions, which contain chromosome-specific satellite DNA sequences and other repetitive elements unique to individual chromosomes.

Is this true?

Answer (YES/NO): YES